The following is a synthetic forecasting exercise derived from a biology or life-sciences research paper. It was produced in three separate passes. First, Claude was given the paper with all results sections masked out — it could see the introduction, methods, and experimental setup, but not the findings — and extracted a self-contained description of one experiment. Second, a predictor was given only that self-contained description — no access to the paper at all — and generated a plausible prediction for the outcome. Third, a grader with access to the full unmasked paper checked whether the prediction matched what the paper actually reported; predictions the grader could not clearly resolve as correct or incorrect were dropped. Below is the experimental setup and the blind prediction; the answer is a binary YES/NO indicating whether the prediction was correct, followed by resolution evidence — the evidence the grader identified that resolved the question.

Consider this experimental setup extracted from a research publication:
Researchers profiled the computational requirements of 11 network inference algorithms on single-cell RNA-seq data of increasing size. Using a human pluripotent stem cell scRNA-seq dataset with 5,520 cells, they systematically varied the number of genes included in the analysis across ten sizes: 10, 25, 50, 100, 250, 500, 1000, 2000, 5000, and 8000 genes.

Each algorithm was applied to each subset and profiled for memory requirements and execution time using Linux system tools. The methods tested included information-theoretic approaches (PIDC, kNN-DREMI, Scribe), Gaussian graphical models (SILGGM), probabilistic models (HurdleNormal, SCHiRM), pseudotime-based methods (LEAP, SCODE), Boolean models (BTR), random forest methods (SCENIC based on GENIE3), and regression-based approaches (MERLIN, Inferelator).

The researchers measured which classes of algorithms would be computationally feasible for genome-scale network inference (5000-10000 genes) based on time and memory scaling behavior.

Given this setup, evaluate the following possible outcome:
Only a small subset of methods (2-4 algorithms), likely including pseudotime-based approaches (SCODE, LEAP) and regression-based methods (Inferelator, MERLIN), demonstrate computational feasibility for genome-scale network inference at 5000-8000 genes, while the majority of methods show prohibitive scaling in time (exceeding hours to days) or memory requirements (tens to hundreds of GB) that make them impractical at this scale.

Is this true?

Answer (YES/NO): NO